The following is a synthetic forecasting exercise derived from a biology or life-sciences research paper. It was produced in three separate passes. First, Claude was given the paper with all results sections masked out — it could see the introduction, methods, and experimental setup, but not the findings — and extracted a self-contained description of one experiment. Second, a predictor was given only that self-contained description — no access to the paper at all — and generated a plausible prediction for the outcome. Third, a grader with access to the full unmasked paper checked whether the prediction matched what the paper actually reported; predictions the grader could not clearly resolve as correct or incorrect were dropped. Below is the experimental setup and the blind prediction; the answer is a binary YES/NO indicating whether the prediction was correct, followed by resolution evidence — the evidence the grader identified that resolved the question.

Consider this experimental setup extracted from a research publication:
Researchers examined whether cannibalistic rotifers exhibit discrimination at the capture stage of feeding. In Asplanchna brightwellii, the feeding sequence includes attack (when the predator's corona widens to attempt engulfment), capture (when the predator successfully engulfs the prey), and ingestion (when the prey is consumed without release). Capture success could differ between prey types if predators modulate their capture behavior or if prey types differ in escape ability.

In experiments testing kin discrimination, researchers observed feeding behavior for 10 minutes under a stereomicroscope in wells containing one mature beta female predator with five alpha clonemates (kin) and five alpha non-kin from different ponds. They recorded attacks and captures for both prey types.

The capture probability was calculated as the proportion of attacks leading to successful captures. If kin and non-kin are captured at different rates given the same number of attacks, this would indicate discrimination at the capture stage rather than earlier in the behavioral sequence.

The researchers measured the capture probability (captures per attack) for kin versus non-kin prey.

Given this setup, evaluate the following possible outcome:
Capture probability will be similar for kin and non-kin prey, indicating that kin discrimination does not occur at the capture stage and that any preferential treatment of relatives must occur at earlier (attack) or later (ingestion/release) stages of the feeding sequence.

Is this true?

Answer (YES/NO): YES